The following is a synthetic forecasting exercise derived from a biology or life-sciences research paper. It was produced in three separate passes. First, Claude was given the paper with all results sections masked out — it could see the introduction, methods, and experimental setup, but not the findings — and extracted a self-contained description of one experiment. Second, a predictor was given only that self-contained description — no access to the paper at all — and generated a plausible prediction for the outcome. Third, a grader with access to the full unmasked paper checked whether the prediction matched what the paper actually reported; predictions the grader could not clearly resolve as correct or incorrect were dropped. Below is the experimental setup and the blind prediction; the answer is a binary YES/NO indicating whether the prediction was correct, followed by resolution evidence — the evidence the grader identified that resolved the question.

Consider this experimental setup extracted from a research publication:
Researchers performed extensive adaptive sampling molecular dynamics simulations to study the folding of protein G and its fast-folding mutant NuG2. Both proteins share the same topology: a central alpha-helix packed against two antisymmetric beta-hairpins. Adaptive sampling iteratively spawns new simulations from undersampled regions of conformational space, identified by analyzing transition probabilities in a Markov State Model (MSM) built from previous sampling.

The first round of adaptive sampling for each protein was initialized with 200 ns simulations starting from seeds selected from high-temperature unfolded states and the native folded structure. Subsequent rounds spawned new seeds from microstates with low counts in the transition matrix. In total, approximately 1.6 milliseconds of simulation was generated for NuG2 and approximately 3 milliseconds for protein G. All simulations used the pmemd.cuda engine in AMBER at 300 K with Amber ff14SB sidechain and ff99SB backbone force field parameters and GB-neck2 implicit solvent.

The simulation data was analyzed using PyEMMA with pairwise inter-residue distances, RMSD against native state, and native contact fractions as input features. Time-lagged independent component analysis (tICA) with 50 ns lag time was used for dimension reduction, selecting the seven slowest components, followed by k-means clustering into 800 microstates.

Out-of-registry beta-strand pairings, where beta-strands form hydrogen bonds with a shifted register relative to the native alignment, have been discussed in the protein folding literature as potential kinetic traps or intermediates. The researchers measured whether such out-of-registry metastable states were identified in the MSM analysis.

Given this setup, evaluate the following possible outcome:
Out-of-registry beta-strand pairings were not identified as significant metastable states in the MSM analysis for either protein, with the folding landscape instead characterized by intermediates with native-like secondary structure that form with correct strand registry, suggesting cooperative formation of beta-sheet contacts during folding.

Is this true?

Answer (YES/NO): NO